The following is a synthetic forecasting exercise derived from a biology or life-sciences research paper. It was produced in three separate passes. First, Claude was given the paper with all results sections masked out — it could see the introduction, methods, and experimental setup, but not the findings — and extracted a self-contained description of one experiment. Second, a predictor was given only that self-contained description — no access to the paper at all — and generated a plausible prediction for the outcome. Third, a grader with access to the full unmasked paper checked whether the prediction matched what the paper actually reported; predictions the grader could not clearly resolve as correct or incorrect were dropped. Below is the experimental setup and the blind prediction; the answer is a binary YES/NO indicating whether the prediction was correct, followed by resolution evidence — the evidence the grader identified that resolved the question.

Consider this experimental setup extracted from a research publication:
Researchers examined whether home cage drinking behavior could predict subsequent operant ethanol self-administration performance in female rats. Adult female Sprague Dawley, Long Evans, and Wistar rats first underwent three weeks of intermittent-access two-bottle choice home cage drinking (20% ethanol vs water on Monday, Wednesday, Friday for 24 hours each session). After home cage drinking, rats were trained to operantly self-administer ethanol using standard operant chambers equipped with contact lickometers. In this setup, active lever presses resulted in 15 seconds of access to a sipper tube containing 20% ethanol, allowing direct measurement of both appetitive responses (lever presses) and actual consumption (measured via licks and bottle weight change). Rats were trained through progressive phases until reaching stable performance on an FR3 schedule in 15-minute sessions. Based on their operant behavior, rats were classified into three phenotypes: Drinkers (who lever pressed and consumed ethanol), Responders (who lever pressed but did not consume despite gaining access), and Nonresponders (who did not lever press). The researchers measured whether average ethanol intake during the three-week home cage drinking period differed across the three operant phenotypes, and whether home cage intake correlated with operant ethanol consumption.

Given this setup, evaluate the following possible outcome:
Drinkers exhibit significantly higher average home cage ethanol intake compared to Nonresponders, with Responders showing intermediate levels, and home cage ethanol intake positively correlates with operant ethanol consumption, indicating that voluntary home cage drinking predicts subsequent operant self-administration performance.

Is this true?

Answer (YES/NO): NO